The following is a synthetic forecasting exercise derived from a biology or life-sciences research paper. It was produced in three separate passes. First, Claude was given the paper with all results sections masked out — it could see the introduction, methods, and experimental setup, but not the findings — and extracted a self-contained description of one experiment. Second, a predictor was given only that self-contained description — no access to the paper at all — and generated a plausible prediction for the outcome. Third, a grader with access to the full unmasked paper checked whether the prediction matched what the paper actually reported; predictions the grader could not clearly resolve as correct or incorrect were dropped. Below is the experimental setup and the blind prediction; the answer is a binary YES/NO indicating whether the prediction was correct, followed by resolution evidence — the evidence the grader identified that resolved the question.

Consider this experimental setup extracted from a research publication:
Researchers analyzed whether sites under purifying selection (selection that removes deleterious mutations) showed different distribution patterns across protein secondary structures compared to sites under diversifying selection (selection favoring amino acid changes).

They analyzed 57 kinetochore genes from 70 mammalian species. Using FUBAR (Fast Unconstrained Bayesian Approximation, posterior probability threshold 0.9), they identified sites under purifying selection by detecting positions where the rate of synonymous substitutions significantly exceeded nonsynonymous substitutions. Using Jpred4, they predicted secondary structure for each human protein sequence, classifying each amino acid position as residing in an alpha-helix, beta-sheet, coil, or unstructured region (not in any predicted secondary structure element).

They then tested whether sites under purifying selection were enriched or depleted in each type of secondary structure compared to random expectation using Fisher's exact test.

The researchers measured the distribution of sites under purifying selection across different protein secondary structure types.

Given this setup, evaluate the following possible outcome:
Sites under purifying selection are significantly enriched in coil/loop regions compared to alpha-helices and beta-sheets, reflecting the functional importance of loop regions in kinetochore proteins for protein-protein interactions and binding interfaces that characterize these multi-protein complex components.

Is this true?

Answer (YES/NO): NO